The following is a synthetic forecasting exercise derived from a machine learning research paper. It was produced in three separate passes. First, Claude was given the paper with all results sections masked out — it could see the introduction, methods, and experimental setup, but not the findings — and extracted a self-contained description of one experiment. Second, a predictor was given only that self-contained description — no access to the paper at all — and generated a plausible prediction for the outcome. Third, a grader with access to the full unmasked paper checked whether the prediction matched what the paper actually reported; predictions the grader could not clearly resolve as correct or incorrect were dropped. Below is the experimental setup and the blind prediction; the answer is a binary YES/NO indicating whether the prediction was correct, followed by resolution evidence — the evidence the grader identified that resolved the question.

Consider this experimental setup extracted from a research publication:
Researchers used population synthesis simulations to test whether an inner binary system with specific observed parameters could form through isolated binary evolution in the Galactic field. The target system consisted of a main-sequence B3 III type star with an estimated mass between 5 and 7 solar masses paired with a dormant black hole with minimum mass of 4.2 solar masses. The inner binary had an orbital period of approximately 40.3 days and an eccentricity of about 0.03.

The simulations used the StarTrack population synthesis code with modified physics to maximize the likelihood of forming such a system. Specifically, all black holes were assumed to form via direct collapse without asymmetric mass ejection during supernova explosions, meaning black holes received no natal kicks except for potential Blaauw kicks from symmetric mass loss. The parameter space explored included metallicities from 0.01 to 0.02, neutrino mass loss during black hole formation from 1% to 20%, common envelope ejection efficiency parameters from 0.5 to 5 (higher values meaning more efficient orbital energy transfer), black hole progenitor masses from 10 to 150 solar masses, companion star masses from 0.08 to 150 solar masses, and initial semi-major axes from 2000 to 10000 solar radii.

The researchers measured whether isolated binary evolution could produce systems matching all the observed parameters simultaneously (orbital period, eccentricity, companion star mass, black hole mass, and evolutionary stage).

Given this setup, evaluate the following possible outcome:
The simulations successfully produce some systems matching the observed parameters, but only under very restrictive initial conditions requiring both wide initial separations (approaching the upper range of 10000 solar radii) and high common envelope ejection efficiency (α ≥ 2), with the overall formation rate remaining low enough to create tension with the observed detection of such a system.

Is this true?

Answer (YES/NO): NO